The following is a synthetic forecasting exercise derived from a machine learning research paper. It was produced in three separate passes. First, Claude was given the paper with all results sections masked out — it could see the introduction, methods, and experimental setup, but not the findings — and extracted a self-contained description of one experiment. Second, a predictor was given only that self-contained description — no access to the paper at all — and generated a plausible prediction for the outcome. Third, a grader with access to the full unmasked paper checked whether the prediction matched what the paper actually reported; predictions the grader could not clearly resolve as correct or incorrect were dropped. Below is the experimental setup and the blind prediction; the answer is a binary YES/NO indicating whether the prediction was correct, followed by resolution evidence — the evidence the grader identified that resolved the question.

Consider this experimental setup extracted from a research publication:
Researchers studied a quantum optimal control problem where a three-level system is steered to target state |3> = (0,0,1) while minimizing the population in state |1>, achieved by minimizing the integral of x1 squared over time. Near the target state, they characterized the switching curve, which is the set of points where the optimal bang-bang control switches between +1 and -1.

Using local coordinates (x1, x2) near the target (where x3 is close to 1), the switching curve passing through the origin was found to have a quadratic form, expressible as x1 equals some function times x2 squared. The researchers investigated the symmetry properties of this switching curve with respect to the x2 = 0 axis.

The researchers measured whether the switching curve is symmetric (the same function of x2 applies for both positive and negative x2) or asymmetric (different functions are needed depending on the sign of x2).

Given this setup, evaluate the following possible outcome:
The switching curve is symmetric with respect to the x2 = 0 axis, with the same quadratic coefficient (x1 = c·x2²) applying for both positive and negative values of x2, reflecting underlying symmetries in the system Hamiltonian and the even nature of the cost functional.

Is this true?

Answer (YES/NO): NO